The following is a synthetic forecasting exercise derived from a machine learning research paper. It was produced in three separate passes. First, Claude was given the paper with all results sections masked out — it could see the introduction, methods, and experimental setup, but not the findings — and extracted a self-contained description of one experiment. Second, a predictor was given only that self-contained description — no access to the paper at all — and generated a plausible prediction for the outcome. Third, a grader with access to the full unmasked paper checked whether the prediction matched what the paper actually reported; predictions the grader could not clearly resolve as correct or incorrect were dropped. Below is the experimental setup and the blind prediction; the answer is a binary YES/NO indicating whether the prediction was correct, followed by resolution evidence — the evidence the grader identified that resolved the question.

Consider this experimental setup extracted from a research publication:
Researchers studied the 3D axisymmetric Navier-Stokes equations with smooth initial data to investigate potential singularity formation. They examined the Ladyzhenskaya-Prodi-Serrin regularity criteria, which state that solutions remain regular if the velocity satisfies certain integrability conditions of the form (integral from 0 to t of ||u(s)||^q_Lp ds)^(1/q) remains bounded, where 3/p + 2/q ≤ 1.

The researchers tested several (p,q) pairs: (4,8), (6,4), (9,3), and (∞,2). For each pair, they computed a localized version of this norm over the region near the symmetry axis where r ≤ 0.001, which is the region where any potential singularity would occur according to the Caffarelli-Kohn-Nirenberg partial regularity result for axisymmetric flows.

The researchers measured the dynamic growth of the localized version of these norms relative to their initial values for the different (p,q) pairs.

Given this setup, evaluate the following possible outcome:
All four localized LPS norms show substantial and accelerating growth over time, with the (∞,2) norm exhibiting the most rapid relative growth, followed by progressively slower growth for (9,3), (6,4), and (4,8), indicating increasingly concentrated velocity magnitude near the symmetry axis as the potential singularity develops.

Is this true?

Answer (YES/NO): NO